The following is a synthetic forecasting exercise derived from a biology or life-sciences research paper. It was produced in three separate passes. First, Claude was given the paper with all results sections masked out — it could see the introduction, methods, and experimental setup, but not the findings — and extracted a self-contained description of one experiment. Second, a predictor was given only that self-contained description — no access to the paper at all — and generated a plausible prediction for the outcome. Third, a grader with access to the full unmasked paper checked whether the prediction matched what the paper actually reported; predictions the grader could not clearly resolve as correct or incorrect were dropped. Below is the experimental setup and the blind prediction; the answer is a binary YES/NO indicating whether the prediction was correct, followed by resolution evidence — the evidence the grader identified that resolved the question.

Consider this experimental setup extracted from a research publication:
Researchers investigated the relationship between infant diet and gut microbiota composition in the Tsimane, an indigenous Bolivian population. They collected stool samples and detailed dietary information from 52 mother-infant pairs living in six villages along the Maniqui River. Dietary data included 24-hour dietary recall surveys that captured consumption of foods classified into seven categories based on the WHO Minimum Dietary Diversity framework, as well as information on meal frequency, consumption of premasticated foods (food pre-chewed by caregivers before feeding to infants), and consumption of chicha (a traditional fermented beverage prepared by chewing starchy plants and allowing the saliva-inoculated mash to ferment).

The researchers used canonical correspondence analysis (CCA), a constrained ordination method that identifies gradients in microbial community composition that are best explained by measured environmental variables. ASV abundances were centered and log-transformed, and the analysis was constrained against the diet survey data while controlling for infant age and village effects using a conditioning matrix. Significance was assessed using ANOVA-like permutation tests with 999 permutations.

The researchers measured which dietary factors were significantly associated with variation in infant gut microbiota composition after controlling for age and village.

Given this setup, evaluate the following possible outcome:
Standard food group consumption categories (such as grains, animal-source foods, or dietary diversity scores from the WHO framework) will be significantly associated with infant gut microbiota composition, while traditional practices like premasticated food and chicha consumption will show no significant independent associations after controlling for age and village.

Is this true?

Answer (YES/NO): NO